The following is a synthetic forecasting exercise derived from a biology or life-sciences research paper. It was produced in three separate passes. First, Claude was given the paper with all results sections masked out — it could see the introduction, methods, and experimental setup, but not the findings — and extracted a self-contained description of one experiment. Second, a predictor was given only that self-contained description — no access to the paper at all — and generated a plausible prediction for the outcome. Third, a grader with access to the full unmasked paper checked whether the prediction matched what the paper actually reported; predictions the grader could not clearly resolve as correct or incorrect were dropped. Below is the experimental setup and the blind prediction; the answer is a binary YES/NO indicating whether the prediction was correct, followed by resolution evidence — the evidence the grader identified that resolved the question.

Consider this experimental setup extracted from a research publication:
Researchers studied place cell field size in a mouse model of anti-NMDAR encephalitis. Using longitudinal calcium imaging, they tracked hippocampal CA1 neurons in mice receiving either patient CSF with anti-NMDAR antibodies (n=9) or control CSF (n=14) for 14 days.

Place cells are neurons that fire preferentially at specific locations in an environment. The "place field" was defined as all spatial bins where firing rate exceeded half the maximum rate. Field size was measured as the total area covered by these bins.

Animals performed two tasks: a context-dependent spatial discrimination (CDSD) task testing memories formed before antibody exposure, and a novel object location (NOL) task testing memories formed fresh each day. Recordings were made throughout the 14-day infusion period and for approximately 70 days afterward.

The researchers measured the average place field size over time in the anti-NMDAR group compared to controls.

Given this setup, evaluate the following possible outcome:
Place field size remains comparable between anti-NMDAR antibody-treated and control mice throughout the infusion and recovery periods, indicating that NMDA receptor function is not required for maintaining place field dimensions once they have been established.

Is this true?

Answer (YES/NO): NO